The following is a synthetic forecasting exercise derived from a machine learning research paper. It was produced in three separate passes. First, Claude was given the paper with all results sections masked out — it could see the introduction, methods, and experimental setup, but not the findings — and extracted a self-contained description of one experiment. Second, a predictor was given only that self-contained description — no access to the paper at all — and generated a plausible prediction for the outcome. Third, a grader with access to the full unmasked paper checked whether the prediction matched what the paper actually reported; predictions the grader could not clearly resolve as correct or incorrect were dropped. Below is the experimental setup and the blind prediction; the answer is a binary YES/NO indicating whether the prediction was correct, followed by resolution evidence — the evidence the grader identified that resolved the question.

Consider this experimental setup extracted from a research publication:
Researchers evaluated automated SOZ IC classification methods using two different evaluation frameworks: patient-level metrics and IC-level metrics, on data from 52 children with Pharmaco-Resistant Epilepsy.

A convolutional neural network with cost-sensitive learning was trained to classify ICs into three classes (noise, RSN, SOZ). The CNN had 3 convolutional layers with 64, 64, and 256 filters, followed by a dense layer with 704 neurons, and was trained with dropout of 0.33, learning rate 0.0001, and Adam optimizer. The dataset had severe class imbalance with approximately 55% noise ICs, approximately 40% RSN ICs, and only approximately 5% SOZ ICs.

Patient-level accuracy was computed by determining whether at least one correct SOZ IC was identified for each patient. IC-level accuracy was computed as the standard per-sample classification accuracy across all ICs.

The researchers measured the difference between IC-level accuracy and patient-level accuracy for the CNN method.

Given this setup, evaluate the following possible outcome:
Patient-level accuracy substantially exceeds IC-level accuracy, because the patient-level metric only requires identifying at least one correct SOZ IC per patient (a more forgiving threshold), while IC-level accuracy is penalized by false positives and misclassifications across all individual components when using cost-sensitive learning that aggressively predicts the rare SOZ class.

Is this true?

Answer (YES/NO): NO